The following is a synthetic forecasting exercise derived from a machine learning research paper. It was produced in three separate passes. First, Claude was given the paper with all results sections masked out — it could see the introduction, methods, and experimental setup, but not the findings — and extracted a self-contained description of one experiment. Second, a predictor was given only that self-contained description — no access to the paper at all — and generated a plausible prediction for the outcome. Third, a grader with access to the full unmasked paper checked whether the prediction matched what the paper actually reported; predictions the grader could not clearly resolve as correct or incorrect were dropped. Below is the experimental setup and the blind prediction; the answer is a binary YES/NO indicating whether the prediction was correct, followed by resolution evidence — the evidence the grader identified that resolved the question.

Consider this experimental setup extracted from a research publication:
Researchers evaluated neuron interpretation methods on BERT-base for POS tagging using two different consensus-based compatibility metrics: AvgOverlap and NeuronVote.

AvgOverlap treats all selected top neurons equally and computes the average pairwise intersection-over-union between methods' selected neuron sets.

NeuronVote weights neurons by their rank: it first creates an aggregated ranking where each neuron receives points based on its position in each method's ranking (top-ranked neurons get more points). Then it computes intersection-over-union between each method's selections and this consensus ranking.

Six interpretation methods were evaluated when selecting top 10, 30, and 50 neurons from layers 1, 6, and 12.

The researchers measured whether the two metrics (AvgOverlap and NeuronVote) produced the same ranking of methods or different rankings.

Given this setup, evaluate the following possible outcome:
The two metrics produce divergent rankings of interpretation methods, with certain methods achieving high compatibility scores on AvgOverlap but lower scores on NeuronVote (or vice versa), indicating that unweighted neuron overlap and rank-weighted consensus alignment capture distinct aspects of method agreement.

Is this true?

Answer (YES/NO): NO